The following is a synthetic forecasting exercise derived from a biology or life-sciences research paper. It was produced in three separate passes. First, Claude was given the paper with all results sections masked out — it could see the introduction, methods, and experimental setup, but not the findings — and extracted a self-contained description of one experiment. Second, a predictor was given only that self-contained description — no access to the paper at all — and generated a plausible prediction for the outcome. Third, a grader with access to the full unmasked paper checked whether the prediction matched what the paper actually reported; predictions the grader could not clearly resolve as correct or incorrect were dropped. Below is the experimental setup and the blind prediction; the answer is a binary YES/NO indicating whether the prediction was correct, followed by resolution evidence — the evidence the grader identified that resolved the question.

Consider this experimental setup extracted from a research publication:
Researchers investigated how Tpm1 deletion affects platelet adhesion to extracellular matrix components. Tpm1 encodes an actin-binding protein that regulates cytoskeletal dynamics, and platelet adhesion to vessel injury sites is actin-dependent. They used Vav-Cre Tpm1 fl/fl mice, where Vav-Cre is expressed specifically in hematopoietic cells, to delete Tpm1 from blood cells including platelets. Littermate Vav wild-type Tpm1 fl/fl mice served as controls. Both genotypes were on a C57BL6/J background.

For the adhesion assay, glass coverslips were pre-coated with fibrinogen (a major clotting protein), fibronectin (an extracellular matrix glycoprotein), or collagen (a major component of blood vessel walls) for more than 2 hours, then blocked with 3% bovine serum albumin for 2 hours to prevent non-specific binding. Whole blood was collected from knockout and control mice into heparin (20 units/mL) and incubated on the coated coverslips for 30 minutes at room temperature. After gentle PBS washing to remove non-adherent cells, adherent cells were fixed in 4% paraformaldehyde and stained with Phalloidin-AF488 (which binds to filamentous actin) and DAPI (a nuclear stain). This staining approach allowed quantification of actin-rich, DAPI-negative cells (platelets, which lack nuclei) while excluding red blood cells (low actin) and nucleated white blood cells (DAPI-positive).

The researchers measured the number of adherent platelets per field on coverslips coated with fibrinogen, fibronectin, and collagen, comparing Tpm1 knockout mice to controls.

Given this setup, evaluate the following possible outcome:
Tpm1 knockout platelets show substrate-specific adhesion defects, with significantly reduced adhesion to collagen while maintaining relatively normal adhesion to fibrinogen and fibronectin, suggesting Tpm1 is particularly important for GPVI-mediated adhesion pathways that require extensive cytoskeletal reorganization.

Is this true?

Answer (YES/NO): NO